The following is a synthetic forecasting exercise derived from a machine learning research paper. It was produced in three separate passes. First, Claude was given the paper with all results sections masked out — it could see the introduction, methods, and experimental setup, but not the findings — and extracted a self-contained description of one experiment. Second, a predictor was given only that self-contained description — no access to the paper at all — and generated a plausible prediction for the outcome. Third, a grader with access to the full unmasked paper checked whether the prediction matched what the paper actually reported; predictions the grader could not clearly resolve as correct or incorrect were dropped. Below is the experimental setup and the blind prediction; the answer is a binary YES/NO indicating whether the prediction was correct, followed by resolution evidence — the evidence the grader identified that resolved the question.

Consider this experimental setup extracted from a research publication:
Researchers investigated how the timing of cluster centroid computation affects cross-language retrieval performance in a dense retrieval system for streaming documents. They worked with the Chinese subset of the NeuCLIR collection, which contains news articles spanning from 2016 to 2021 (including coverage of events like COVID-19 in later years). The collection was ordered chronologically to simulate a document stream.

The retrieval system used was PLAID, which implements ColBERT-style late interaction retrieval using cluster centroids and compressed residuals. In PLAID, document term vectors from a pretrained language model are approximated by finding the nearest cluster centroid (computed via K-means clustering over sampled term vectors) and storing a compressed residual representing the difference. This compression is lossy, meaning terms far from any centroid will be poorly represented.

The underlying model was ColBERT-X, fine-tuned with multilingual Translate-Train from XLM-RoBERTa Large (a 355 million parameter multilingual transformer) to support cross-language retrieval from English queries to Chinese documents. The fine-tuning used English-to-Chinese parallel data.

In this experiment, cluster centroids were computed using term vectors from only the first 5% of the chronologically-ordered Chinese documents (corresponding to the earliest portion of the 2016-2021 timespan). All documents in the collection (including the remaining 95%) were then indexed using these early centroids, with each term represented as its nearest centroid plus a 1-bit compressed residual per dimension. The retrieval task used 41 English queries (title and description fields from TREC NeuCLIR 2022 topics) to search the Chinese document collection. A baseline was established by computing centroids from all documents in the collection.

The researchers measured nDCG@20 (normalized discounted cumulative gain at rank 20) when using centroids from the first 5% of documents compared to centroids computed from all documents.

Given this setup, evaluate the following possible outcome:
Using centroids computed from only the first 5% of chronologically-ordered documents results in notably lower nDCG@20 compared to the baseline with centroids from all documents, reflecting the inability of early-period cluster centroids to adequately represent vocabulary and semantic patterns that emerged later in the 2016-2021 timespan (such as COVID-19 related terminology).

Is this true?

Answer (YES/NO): YES